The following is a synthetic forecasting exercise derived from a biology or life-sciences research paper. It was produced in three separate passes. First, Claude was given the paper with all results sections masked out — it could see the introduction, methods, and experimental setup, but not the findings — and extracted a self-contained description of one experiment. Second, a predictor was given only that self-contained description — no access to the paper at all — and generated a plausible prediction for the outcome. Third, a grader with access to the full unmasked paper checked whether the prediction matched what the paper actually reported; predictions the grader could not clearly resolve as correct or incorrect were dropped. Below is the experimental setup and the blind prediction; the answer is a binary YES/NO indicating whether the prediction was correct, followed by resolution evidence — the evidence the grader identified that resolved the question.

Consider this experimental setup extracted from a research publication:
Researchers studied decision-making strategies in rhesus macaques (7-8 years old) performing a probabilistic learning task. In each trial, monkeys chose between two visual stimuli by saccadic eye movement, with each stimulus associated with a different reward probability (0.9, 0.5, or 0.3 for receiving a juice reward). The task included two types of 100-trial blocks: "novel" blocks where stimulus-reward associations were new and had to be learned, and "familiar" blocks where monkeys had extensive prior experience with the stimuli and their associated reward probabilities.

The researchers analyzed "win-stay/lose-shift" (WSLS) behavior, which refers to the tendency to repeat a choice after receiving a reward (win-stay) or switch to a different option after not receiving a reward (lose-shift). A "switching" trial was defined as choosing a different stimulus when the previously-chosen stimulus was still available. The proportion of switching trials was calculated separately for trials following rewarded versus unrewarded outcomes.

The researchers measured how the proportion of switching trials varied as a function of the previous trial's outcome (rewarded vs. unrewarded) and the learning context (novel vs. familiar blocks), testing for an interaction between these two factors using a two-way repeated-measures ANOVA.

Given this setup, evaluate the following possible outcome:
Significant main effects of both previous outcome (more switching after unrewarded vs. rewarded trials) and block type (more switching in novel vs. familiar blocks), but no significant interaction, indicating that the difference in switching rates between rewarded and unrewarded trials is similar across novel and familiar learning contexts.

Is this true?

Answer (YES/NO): NO